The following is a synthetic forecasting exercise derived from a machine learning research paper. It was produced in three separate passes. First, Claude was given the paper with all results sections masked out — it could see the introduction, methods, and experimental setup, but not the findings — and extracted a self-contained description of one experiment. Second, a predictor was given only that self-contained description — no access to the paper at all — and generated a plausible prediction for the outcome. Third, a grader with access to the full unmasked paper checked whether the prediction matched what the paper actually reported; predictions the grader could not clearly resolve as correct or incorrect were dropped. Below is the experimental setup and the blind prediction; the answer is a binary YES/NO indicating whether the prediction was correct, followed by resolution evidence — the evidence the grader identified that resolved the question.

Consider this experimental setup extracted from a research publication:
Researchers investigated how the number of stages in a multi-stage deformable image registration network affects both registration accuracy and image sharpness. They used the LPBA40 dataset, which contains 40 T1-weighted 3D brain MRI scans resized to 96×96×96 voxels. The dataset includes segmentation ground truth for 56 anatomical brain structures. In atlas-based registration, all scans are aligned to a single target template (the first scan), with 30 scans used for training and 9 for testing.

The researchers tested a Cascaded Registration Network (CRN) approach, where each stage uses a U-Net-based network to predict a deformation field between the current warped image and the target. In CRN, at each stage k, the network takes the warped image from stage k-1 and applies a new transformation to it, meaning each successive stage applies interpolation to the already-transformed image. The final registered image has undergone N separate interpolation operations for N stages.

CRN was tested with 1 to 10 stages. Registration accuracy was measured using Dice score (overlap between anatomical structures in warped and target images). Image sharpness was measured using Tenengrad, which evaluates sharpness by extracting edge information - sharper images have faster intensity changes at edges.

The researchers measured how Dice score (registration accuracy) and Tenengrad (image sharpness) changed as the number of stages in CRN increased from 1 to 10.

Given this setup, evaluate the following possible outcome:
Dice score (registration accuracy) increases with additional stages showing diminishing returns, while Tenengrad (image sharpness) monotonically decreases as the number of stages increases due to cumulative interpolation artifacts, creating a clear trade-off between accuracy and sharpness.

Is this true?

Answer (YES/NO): NO